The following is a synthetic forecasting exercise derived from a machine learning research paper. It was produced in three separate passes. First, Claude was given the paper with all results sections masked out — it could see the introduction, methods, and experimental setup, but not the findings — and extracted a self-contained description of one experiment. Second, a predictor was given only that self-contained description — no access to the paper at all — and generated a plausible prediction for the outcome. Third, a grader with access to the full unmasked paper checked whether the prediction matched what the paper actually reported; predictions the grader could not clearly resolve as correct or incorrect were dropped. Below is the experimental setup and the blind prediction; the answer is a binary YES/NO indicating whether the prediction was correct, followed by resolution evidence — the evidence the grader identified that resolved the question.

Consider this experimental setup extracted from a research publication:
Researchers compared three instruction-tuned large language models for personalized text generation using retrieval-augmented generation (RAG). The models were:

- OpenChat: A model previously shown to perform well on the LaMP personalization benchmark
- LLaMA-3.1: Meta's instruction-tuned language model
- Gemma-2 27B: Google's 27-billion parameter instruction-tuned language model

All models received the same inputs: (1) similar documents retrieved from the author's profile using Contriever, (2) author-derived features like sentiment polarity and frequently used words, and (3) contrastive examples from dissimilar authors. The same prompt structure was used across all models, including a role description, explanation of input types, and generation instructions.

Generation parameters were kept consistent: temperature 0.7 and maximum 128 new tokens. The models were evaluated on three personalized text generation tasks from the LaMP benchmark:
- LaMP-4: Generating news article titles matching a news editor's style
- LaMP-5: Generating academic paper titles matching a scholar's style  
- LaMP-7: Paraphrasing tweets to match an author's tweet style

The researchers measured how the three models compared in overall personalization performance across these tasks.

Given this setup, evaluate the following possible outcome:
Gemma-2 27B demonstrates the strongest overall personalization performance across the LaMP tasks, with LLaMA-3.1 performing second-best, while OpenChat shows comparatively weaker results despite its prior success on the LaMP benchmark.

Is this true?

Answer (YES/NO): NO